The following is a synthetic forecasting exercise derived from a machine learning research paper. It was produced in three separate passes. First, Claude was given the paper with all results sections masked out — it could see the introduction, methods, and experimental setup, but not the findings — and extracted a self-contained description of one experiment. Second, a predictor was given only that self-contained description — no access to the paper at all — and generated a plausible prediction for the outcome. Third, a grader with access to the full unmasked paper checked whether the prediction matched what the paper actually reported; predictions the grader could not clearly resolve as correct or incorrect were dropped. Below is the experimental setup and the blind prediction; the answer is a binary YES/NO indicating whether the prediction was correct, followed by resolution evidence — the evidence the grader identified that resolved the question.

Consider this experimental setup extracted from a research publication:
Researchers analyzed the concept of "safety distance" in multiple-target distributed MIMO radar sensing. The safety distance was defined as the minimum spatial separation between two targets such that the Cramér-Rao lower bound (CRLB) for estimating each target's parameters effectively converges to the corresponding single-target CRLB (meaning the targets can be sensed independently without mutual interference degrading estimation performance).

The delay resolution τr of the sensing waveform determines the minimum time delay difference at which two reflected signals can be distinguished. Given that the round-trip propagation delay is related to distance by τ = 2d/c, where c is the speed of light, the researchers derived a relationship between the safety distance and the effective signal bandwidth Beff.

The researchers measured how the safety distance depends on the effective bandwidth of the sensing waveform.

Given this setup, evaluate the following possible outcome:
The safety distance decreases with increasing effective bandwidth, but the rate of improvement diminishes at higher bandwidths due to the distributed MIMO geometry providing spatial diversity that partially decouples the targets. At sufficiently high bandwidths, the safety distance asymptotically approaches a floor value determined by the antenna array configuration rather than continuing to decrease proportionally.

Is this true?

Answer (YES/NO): NO